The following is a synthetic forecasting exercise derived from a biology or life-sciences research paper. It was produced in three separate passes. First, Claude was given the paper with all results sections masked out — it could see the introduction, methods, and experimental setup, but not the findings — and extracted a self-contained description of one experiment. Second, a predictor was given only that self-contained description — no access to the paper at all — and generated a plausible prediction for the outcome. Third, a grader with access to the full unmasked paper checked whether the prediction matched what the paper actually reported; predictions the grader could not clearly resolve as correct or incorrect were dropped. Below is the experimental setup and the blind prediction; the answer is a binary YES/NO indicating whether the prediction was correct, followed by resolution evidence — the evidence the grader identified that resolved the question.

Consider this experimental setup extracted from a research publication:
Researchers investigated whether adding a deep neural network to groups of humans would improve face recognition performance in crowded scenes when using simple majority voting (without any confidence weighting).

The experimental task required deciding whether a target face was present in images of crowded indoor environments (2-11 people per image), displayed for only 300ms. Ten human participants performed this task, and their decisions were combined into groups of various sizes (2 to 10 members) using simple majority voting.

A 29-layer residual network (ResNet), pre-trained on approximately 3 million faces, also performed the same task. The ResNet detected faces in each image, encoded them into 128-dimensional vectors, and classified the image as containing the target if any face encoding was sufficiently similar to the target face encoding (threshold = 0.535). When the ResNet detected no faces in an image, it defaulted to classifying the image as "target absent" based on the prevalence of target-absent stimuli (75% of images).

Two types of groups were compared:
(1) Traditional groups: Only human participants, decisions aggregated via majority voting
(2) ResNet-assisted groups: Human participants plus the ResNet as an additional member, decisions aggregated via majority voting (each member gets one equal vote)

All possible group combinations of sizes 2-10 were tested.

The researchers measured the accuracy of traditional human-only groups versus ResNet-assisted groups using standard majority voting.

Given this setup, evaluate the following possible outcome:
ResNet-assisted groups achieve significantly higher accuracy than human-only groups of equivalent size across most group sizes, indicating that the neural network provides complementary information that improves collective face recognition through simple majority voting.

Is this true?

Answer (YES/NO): YES